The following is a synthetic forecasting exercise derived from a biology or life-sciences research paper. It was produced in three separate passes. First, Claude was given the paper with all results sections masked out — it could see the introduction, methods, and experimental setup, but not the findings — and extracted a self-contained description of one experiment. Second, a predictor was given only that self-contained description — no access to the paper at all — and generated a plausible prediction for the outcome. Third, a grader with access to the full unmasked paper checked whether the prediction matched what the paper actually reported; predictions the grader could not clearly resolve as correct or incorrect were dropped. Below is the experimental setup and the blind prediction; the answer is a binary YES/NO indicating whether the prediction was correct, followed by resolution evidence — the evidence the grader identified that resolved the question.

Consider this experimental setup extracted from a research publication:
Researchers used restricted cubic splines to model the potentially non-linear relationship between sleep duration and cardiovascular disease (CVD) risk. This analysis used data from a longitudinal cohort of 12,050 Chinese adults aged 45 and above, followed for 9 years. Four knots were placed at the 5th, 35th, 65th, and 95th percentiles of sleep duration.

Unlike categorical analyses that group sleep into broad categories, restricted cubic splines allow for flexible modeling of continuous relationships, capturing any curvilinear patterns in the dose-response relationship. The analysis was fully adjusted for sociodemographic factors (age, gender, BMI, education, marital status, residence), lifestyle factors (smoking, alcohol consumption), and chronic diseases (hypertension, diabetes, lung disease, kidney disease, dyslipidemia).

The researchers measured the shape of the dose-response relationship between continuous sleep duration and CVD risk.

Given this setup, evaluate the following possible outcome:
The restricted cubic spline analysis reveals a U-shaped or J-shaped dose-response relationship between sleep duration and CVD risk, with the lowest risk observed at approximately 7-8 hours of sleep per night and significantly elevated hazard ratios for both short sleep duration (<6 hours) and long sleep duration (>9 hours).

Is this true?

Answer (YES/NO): NO